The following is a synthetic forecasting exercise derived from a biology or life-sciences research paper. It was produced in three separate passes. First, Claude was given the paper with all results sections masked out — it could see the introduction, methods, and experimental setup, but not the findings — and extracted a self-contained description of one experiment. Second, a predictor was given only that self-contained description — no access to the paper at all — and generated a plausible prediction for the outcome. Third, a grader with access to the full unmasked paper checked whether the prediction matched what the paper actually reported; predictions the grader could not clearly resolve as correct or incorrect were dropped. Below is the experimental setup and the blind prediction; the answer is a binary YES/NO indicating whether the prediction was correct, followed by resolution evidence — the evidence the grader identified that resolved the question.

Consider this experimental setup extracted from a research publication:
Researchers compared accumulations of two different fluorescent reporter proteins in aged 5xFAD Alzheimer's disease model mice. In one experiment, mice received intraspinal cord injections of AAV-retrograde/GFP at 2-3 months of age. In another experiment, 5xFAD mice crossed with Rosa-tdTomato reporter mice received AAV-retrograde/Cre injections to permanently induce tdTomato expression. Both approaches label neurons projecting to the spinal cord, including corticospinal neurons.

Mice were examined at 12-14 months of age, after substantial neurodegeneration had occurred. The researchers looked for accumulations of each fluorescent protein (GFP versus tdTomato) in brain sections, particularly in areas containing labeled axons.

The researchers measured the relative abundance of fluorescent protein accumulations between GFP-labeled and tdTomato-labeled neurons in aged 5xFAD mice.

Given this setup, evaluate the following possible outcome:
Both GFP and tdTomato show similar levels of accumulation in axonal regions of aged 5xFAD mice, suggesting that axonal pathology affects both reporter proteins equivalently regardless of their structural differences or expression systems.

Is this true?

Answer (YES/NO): NO